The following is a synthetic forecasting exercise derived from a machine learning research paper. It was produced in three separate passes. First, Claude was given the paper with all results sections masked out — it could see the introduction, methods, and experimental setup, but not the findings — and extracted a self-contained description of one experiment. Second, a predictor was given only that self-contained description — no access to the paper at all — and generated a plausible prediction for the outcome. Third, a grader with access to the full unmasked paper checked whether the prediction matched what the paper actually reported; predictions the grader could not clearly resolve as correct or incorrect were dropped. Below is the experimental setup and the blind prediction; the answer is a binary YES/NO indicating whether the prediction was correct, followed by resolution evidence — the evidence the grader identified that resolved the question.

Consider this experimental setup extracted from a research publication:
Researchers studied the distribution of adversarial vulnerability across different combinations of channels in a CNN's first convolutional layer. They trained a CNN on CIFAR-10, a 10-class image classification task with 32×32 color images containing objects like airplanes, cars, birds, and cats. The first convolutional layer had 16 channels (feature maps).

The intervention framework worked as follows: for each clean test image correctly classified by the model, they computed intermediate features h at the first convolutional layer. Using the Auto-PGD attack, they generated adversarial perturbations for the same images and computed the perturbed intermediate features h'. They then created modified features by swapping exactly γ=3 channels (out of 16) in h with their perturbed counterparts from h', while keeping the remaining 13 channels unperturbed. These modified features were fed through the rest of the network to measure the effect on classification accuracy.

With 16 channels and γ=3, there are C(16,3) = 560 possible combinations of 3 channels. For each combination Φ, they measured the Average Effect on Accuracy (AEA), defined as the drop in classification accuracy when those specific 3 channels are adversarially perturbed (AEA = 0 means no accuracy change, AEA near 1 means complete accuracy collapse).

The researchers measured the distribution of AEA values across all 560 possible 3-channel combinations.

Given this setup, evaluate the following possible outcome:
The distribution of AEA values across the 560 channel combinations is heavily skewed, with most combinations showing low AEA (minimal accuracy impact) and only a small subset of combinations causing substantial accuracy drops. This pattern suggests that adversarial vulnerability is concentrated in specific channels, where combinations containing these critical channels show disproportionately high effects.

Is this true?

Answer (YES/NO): YES